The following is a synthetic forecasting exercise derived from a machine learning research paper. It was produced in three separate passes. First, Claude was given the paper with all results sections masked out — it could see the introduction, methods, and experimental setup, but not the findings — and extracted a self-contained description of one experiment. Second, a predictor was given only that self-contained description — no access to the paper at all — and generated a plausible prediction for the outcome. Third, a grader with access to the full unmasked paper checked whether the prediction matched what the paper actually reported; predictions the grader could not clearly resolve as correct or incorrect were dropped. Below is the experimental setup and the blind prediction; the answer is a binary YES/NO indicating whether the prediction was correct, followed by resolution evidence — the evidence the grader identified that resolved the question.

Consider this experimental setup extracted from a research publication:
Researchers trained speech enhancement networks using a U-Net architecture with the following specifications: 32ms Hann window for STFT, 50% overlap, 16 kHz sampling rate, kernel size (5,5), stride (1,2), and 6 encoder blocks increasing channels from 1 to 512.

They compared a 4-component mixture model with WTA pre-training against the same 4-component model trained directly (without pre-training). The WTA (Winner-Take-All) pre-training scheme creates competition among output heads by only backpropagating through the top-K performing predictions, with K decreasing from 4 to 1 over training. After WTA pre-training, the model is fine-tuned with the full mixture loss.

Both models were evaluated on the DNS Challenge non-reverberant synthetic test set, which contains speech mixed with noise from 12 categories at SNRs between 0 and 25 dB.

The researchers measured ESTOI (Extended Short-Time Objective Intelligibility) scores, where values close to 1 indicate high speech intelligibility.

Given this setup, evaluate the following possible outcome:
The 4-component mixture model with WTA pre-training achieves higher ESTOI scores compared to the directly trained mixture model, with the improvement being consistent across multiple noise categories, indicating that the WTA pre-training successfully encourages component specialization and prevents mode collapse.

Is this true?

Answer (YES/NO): NO